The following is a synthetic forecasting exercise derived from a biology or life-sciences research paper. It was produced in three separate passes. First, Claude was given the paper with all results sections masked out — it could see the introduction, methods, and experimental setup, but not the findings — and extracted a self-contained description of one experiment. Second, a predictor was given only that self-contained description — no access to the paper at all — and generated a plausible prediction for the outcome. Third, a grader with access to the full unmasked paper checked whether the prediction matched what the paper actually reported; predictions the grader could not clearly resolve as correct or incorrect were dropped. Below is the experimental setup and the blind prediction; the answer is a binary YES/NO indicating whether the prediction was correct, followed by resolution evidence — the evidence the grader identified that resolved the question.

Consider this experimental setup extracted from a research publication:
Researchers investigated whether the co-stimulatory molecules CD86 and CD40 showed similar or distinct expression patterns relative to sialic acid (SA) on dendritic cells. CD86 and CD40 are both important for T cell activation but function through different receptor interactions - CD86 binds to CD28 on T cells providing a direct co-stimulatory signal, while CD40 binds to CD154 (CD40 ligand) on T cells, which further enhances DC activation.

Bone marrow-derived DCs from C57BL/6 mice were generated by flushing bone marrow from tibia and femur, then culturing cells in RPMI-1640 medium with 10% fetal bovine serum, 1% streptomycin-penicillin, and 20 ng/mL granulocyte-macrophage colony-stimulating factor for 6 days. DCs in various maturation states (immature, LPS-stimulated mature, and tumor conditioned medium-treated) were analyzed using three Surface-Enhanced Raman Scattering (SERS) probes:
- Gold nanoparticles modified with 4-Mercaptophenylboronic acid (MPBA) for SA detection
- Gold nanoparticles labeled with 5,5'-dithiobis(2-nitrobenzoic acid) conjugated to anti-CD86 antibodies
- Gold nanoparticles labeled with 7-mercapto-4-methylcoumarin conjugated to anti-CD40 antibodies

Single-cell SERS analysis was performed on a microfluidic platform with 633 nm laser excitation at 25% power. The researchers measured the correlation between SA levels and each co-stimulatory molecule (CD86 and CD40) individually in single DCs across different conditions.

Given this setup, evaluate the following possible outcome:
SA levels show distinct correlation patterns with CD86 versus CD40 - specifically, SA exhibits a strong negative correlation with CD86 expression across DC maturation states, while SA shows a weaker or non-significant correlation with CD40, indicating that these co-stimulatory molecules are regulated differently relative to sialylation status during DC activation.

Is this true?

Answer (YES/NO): NO